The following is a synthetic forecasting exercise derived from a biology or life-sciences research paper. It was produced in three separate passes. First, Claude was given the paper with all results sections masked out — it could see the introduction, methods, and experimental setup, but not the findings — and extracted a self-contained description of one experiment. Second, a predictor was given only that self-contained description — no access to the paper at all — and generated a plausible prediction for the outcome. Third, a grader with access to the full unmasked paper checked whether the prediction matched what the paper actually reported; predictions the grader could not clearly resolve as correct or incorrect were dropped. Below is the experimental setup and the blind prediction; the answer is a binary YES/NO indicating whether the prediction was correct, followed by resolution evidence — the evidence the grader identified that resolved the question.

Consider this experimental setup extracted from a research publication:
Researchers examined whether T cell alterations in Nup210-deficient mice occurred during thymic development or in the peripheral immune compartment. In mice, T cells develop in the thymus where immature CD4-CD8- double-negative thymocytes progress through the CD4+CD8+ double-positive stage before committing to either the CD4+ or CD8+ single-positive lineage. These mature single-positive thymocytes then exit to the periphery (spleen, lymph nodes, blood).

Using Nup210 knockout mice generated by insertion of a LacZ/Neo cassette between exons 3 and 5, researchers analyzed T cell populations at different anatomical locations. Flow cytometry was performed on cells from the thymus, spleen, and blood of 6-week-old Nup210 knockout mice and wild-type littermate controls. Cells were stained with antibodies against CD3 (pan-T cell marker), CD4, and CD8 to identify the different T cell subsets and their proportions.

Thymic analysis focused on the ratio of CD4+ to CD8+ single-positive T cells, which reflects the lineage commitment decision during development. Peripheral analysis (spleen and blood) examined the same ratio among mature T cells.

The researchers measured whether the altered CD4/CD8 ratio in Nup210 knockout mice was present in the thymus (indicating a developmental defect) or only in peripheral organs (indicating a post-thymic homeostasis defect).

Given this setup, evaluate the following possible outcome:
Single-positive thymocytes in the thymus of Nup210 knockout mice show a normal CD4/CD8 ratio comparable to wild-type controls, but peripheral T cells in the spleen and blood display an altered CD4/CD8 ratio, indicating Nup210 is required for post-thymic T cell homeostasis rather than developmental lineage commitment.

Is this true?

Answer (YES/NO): YES